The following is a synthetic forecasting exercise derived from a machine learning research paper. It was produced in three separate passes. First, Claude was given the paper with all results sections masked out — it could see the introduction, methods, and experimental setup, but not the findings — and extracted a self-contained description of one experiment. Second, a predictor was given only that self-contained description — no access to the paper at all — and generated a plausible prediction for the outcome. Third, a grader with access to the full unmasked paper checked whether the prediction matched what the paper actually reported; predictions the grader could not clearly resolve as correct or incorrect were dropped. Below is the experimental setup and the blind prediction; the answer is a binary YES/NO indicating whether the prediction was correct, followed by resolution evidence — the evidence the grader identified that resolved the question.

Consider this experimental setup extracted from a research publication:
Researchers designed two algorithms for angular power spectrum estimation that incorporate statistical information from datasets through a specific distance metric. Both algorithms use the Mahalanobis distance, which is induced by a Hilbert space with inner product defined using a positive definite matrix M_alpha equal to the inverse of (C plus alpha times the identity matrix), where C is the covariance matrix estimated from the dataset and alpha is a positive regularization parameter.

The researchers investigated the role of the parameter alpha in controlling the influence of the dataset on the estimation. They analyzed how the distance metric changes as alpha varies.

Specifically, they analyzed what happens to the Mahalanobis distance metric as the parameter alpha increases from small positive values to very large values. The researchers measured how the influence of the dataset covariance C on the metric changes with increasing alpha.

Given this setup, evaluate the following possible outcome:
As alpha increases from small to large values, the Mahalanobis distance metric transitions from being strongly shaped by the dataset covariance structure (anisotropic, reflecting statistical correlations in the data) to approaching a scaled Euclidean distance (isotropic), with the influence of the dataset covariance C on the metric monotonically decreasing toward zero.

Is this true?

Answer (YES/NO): YES